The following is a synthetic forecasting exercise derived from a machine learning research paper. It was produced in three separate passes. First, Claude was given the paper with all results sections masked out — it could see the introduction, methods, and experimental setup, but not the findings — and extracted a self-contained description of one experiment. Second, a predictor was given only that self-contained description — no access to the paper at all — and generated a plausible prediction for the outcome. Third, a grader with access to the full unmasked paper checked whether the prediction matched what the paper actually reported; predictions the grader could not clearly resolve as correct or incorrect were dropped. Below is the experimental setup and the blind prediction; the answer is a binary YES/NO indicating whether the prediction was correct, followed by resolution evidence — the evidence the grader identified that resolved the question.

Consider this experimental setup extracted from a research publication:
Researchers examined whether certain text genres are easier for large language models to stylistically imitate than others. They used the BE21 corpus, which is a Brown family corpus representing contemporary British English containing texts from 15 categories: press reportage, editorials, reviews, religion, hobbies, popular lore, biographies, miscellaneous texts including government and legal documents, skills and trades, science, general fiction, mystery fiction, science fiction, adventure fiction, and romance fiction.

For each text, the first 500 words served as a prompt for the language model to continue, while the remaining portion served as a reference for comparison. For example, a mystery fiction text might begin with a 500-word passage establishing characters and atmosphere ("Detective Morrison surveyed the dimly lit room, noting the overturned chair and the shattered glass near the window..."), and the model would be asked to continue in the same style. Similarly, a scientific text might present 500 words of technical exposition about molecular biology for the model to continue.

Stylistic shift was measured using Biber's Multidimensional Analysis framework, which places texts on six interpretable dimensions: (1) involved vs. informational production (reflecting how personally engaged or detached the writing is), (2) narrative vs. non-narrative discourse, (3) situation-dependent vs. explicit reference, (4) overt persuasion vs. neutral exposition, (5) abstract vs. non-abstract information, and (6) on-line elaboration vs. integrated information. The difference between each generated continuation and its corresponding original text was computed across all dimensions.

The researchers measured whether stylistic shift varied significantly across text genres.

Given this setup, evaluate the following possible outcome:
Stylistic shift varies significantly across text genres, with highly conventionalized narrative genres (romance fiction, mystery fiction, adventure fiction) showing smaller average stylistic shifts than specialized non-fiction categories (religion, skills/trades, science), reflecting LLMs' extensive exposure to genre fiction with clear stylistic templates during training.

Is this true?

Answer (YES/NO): NO